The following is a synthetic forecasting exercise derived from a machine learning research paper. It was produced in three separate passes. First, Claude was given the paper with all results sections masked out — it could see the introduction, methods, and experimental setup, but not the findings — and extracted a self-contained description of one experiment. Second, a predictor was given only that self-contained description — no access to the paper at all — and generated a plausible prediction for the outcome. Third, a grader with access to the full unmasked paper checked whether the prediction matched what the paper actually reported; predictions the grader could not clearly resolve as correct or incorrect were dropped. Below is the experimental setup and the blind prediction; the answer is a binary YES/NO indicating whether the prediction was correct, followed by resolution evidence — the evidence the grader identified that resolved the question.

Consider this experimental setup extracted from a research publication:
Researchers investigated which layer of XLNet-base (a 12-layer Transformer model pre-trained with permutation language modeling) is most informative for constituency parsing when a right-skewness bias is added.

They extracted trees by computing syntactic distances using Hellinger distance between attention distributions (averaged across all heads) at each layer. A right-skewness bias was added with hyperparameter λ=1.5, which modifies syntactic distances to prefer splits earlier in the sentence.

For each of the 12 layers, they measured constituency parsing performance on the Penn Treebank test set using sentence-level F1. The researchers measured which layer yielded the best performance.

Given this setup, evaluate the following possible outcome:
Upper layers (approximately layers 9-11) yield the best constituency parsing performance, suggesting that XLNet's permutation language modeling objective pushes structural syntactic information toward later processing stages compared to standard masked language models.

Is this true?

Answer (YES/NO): NO